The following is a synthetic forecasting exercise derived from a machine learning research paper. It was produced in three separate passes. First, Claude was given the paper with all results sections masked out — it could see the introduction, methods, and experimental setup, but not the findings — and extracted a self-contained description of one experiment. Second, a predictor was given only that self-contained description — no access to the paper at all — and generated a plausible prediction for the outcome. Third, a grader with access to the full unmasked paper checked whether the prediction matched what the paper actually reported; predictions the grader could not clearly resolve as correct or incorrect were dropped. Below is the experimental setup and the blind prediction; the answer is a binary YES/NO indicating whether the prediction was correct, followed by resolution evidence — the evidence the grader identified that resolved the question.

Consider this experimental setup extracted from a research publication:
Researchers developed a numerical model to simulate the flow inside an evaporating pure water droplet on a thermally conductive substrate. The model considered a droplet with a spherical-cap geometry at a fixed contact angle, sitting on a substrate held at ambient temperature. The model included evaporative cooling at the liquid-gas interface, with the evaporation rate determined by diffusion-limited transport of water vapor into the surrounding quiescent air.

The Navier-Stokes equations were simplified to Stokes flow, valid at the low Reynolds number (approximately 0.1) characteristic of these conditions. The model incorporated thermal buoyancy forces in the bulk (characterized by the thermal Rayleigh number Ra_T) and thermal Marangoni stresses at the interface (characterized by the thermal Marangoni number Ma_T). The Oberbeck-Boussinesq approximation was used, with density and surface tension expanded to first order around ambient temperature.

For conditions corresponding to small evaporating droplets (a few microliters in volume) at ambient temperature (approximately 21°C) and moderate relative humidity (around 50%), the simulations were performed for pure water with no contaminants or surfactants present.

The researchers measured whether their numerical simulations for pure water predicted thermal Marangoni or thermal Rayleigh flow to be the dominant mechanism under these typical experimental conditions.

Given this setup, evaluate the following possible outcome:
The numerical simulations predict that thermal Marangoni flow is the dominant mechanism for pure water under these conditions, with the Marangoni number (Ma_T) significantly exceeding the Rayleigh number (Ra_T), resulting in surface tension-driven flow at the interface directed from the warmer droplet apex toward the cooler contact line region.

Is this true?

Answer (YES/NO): NO